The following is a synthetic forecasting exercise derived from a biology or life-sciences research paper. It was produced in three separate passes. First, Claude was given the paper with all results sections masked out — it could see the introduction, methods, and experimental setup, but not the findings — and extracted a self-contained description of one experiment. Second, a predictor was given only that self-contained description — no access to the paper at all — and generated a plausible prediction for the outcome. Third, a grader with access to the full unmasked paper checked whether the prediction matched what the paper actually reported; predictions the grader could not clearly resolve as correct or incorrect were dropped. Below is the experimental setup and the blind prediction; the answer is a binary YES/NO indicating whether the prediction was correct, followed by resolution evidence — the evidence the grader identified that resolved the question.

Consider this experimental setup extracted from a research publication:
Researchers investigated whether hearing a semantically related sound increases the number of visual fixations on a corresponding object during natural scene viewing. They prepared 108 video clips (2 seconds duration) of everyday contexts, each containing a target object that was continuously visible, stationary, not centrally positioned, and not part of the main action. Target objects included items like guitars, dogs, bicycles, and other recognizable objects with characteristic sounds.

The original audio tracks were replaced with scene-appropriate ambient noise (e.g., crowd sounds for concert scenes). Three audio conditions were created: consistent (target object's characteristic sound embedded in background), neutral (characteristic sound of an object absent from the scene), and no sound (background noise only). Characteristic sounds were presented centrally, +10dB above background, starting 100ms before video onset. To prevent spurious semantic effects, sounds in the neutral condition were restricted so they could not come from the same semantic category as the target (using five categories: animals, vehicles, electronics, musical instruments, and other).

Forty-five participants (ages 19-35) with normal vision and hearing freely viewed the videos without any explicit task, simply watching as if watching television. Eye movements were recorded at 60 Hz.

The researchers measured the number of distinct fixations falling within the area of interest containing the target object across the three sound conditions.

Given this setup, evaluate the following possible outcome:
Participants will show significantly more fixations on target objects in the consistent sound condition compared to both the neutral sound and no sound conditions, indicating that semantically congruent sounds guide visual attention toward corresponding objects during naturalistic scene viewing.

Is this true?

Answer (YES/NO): YES